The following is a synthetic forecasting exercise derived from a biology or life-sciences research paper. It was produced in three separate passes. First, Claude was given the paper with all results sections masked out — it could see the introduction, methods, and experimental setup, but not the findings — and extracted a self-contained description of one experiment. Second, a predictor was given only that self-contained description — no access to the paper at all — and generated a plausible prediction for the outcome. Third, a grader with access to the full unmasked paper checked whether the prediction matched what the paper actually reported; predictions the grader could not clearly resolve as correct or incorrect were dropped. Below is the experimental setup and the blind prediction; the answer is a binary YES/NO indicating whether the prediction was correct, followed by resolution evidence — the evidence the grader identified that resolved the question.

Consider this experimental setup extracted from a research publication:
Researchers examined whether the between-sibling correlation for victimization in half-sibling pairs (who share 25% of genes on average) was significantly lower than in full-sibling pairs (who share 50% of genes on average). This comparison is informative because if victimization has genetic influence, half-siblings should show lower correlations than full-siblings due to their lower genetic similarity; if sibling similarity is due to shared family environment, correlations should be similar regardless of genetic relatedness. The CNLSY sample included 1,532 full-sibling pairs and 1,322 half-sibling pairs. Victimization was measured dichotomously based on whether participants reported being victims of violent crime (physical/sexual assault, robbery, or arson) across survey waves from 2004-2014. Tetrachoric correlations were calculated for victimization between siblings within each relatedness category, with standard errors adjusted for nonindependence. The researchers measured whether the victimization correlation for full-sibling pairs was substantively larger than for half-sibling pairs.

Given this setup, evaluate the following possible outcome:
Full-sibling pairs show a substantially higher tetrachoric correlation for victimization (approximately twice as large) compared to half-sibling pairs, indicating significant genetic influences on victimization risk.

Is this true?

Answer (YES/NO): YES